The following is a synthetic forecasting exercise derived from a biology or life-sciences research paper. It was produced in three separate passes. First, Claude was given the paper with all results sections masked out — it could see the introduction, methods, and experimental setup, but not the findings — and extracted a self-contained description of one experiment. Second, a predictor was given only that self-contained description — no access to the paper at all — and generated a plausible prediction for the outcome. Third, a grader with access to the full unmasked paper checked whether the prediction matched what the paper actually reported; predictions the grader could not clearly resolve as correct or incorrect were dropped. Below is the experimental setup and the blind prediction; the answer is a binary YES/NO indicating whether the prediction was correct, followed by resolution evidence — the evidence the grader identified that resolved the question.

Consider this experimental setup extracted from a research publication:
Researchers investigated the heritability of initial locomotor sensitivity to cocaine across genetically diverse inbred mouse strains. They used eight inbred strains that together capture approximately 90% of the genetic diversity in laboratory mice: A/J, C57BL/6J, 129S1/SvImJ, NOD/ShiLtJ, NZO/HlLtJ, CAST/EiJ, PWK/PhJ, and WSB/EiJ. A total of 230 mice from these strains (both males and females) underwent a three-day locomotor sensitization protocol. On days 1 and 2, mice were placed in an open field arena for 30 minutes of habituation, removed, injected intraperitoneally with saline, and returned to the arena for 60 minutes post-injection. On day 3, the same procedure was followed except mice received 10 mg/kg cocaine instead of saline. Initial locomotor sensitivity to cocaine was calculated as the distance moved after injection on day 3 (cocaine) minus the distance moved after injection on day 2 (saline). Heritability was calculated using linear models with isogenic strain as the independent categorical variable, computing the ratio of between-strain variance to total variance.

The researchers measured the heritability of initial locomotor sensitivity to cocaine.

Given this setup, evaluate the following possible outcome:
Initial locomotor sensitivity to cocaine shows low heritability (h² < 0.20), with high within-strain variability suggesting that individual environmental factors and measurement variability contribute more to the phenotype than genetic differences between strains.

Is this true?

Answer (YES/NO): NO